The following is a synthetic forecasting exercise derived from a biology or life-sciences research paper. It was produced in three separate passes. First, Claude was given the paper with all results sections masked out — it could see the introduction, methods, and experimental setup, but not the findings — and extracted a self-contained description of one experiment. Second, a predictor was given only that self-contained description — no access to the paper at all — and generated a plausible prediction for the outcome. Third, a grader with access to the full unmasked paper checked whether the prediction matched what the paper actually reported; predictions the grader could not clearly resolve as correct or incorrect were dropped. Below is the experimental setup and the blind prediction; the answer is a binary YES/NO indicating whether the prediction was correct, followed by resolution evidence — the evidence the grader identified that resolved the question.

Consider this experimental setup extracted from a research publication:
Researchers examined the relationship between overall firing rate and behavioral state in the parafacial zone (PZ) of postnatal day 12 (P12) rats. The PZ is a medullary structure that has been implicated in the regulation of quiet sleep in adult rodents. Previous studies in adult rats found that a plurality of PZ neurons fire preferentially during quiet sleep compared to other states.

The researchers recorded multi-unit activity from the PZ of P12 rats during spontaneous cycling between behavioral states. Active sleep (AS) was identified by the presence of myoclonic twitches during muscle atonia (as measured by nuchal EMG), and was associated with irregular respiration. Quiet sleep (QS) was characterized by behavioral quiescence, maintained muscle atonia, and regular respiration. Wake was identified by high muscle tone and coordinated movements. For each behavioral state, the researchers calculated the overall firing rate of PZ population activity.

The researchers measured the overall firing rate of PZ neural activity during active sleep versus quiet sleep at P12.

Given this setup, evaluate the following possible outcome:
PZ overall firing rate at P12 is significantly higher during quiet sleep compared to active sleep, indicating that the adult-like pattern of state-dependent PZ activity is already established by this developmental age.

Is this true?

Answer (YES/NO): NO